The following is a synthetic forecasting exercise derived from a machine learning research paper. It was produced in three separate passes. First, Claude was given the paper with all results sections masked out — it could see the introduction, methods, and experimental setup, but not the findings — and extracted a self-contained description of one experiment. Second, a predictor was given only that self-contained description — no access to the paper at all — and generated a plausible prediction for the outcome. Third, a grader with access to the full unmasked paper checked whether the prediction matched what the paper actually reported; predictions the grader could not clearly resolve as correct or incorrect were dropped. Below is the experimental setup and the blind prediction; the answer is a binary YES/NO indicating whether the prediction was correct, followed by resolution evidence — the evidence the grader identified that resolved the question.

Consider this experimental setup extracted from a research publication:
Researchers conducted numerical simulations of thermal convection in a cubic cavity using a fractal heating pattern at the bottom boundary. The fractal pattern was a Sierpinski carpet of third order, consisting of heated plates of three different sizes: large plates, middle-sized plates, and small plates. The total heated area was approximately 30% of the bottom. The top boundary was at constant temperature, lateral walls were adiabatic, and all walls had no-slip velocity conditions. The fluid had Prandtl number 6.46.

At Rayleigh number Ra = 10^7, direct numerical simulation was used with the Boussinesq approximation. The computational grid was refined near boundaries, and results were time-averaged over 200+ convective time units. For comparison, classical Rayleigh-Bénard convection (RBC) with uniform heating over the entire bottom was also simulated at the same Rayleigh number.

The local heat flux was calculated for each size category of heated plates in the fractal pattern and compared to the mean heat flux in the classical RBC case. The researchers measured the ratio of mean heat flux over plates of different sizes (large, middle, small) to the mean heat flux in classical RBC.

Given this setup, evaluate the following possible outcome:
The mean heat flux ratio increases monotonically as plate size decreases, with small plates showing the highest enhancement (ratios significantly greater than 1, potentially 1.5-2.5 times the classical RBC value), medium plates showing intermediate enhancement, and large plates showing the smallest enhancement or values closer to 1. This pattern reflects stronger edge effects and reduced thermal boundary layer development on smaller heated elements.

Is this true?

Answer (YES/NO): NO